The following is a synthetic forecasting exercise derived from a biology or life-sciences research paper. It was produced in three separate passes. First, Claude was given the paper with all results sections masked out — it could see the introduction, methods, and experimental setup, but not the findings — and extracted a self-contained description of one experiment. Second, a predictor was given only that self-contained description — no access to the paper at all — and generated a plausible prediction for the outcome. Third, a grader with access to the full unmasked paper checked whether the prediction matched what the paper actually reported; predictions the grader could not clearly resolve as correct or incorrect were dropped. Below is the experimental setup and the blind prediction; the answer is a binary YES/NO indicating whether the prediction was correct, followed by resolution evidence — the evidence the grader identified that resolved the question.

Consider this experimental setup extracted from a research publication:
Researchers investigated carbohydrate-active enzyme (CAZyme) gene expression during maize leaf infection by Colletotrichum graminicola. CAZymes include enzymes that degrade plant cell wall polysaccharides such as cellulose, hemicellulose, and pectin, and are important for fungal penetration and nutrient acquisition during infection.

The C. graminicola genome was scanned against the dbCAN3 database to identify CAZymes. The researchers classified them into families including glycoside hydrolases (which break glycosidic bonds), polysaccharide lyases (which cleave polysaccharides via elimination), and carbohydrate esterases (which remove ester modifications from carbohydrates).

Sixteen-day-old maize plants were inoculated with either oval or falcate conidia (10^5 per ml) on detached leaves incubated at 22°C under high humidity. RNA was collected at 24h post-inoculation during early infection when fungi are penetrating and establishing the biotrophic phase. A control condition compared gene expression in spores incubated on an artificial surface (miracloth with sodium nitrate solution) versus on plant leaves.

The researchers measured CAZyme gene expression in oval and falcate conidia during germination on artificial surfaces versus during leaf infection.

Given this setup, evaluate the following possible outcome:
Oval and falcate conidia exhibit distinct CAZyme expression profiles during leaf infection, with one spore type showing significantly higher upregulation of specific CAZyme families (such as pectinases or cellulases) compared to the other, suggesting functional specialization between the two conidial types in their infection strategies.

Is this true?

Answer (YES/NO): YES